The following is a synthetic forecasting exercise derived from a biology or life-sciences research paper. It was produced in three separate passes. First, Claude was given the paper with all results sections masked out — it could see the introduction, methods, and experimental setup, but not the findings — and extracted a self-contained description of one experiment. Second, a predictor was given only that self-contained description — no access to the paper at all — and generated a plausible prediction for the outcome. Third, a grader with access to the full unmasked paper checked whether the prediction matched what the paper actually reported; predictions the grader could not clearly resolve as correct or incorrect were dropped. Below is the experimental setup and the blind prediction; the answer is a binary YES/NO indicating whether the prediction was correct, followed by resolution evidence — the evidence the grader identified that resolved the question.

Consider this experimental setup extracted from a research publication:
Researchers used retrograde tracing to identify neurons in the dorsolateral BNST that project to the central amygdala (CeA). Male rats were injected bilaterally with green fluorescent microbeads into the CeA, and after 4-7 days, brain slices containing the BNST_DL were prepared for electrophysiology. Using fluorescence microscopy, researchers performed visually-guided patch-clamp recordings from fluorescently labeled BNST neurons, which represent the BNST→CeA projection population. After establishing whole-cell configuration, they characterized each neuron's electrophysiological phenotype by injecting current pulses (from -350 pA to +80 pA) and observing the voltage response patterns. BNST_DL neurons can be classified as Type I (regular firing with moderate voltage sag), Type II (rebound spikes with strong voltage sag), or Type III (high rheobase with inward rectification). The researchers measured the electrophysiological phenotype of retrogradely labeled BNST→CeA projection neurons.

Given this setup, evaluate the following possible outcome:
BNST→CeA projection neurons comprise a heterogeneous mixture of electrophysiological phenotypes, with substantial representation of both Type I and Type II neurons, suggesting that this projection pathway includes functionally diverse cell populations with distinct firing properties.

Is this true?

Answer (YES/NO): NO